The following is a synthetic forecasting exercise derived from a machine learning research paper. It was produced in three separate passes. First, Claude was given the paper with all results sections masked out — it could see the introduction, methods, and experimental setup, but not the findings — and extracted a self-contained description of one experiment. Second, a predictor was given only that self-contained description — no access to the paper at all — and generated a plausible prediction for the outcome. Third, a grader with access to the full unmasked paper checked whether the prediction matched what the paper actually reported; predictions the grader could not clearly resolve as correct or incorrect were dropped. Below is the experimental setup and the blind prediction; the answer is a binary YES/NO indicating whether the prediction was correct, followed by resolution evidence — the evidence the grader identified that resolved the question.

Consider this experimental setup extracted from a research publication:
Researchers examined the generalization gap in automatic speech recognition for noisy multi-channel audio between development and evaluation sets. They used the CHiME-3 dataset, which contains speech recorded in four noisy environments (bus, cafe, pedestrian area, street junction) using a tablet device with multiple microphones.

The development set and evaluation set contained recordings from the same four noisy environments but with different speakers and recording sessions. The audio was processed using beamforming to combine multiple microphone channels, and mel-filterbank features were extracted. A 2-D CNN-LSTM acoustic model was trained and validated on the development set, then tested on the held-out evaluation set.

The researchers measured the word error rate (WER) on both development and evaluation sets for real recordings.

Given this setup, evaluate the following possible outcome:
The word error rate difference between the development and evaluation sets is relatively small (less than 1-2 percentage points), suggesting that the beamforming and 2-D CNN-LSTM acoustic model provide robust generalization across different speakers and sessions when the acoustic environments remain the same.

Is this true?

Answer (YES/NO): NO